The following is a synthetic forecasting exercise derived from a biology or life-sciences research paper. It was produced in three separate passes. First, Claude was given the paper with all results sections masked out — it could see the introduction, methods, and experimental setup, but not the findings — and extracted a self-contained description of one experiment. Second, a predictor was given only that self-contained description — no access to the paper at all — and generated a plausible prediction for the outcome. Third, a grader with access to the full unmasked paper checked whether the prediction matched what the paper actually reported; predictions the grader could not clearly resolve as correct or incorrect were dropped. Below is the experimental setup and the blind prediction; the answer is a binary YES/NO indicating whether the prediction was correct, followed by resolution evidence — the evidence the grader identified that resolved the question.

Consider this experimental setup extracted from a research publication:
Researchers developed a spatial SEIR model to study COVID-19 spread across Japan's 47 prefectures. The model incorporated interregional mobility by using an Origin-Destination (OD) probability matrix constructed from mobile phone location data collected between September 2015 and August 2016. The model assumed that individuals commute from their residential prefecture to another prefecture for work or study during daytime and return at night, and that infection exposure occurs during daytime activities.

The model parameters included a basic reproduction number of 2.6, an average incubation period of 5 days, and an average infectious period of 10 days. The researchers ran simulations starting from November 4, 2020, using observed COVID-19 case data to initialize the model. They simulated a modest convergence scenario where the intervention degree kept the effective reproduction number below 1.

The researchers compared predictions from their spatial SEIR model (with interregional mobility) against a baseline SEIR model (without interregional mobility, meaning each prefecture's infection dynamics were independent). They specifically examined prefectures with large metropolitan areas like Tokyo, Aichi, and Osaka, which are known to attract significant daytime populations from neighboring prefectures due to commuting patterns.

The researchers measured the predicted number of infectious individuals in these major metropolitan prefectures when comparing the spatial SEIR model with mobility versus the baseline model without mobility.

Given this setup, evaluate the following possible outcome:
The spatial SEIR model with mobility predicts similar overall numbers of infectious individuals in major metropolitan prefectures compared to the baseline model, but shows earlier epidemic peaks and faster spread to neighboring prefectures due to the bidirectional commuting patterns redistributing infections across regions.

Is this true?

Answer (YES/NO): NO